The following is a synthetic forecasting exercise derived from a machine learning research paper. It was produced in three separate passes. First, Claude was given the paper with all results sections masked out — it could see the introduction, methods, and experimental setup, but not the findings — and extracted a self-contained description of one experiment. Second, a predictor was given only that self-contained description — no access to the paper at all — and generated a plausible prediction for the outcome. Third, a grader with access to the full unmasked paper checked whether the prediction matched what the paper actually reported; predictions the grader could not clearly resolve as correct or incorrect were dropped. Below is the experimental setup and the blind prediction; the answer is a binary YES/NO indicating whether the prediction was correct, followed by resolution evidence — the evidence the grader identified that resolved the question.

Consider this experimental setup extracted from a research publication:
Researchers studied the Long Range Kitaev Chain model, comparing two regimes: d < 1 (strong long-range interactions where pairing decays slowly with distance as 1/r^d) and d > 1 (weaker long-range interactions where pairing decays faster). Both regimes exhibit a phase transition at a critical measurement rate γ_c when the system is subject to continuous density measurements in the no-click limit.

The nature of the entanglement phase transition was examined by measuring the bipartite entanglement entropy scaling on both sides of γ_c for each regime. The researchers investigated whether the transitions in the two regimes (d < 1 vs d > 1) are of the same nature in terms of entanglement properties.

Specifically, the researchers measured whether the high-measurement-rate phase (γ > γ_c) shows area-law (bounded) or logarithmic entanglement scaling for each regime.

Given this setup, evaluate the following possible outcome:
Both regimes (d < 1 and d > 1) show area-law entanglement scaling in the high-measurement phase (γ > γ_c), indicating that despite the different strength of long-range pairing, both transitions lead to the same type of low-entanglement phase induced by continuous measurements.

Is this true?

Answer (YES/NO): NO